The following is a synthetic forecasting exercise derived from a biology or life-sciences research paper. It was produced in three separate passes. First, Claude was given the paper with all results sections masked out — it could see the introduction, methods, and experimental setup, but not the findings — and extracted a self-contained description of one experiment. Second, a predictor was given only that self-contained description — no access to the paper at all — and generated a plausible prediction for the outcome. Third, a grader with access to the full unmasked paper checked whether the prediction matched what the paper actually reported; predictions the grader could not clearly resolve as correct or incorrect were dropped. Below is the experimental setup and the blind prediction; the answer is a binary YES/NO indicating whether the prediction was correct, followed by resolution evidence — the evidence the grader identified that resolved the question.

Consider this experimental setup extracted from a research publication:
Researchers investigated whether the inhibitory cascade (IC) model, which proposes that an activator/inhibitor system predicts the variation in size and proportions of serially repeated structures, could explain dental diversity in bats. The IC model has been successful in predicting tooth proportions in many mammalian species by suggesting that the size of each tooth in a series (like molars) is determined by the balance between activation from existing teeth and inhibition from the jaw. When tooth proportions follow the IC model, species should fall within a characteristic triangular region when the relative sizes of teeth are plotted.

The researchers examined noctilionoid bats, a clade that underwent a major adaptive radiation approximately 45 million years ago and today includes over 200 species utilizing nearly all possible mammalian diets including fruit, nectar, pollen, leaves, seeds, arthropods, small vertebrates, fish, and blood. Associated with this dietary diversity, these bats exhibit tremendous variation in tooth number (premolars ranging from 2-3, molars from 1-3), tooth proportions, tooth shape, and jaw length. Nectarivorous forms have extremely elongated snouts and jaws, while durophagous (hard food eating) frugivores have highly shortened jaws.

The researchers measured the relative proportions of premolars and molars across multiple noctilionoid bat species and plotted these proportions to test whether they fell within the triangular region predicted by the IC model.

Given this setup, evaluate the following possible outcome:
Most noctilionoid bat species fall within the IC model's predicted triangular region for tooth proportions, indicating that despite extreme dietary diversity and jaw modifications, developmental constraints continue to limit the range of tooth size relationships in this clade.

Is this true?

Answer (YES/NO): NO